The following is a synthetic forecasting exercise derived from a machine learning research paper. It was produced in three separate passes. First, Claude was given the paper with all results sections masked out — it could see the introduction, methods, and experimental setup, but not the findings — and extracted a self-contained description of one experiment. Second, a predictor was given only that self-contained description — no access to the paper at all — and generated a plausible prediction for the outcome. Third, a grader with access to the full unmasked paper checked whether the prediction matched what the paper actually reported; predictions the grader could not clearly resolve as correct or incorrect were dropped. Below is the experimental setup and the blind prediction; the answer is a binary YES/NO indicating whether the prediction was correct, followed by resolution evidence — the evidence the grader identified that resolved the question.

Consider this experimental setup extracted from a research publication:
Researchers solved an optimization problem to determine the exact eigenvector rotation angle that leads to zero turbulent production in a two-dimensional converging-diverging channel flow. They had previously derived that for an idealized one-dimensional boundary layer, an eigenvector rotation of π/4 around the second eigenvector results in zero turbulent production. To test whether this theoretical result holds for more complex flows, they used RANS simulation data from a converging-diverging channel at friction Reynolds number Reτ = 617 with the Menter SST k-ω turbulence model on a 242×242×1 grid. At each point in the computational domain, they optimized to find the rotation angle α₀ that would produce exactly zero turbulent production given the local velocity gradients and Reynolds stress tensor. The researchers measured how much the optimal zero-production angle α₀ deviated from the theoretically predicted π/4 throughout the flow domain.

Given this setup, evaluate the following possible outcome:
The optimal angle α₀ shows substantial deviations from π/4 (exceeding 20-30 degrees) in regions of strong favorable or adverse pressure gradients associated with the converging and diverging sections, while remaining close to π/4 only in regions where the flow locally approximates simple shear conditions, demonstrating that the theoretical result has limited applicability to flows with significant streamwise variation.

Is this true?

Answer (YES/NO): NO